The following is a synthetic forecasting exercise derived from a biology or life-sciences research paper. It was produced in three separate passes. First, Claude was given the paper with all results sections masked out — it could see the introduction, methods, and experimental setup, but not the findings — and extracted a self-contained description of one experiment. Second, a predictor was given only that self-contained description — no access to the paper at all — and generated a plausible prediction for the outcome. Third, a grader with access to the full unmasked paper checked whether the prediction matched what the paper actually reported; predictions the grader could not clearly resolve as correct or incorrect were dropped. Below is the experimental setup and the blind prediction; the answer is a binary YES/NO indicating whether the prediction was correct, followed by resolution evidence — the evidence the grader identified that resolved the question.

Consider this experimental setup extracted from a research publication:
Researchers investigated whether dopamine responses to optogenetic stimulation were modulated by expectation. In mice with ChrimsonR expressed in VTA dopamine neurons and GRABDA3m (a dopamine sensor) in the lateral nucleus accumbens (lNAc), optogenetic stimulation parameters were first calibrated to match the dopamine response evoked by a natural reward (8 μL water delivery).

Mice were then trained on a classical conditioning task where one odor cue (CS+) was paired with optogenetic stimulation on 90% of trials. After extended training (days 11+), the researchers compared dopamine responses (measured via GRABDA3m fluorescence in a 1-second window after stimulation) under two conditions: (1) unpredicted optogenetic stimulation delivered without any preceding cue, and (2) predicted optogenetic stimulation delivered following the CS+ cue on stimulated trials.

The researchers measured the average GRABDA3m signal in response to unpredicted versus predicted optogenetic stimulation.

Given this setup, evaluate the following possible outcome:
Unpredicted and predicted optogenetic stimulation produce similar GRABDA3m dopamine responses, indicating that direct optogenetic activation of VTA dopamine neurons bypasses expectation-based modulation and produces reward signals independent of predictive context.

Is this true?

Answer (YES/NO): NO